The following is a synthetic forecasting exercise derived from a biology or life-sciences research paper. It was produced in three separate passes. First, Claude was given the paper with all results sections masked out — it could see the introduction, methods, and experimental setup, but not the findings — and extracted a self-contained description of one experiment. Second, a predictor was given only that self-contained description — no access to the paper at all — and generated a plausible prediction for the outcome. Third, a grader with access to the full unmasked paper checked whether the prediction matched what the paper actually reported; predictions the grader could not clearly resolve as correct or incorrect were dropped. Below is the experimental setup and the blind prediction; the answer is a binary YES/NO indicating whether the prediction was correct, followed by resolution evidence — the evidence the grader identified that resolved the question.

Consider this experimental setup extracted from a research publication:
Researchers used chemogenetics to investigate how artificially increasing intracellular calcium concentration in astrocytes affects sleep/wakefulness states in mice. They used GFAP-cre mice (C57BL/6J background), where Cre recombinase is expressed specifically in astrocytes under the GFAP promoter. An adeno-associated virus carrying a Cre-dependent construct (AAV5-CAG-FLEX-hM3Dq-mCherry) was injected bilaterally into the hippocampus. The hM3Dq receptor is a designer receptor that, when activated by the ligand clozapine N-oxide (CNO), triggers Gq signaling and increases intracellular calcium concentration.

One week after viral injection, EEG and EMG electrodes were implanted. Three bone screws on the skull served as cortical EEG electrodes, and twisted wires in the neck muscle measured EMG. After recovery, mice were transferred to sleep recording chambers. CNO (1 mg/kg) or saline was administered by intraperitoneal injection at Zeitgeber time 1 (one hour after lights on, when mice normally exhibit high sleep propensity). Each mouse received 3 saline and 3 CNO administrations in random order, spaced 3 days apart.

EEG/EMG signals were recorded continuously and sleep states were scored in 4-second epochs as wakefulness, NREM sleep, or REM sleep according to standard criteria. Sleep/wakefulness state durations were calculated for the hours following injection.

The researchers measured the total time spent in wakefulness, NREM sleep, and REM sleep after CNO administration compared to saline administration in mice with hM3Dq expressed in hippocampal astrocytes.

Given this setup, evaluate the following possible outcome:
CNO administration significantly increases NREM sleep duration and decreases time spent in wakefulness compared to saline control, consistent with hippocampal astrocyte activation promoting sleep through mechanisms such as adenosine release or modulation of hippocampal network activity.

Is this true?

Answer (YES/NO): YES